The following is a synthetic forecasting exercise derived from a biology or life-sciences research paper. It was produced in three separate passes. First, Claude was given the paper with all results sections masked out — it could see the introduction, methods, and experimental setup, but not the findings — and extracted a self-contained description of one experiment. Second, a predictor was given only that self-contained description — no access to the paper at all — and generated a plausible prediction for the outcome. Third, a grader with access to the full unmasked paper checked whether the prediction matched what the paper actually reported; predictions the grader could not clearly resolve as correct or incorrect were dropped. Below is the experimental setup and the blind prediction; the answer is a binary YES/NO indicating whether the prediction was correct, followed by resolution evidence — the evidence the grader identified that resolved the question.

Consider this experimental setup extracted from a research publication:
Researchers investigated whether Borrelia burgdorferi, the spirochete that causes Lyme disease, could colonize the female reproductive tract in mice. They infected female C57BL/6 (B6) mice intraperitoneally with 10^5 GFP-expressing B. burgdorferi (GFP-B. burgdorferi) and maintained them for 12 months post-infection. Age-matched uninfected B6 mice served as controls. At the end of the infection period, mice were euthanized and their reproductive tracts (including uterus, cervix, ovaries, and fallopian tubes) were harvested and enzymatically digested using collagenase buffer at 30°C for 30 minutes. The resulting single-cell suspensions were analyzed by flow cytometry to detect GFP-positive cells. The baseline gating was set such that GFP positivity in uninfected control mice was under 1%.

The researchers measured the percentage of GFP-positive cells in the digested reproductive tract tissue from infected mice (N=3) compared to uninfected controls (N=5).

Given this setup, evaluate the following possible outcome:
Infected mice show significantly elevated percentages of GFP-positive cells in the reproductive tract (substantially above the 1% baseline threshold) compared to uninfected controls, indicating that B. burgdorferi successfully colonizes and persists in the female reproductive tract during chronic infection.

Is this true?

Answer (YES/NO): YES